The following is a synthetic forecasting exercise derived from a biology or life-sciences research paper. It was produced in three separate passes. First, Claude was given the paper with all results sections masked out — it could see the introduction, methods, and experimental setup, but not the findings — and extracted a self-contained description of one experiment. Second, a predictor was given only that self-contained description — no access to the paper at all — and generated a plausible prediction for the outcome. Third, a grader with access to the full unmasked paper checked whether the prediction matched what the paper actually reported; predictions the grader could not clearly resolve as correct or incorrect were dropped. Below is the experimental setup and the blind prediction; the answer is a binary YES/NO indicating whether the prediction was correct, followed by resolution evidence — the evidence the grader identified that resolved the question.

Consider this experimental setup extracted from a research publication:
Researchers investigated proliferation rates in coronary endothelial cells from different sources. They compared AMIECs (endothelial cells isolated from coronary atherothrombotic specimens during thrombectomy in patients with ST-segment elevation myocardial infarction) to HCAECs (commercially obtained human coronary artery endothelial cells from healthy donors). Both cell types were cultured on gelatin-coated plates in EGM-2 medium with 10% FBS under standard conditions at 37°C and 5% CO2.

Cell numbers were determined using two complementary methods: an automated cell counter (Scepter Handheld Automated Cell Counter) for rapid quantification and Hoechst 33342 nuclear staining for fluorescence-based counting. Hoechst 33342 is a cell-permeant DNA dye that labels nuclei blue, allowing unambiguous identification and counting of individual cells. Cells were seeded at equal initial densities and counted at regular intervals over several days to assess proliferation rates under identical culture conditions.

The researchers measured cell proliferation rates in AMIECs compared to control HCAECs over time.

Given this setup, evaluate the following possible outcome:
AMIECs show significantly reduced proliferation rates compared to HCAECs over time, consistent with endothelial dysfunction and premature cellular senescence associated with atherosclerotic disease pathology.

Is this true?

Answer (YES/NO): YES